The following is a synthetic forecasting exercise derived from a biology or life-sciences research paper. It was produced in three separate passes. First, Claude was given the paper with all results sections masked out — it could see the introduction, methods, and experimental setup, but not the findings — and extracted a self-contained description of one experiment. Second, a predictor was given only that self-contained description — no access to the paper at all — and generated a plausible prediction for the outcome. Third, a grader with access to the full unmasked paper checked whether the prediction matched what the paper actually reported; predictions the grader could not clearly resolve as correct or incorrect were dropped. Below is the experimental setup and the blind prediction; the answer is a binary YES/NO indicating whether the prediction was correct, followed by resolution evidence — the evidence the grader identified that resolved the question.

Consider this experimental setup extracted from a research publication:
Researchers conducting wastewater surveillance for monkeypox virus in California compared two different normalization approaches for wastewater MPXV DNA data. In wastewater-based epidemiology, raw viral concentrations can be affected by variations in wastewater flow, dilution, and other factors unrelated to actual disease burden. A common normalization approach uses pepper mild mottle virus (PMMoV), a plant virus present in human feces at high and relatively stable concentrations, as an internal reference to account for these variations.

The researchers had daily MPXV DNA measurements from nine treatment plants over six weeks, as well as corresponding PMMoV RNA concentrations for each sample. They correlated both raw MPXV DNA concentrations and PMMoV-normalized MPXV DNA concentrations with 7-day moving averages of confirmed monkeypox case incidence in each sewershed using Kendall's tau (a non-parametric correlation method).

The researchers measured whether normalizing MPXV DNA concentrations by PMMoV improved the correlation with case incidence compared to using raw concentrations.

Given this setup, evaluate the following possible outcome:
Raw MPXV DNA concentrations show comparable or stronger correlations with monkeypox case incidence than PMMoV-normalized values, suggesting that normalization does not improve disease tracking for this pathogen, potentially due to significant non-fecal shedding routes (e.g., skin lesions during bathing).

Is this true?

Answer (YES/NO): YES